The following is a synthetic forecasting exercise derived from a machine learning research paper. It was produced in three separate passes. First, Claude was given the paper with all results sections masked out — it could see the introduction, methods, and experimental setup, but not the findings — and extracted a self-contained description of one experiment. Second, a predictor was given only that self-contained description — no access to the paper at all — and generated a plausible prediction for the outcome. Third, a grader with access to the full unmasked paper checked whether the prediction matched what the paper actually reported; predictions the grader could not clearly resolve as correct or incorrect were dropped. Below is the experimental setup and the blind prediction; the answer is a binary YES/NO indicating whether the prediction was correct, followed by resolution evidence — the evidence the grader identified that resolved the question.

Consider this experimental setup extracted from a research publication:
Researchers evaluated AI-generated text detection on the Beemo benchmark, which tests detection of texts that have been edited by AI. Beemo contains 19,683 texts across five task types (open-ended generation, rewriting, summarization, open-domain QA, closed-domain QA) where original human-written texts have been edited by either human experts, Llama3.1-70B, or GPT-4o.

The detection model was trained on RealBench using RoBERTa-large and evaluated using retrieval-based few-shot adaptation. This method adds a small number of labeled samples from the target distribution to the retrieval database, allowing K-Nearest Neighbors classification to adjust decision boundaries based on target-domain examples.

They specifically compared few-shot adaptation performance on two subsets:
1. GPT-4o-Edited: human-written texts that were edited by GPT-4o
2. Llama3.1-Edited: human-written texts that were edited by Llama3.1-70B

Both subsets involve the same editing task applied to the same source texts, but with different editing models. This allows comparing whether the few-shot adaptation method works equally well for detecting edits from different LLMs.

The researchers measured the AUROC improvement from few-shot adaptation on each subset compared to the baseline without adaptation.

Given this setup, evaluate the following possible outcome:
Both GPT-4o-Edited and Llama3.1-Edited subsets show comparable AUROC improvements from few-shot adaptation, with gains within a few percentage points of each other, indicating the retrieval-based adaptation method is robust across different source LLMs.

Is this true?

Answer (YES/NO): NO